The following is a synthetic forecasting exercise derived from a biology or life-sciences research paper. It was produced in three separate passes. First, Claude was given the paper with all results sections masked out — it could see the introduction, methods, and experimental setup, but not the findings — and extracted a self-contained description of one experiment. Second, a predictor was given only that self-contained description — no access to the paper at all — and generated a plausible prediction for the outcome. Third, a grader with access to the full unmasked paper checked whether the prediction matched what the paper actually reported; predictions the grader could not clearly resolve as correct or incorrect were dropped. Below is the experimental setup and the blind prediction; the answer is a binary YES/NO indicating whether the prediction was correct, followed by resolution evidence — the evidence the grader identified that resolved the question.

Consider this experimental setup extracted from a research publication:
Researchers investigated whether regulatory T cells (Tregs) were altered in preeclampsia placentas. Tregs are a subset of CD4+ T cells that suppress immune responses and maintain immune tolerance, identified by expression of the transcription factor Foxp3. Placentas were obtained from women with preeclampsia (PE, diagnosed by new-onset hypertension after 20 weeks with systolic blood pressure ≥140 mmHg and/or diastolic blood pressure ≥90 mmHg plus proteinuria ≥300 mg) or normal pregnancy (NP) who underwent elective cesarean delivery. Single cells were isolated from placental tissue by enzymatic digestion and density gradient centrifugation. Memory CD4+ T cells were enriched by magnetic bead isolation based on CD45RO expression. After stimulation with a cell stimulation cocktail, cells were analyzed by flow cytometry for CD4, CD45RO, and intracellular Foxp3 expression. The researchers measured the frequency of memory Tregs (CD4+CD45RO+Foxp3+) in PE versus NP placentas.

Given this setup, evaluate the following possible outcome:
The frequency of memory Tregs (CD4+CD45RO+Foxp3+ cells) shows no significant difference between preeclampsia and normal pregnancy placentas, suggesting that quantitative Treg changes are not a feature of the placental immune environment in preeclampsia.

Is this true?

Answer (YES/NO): NO